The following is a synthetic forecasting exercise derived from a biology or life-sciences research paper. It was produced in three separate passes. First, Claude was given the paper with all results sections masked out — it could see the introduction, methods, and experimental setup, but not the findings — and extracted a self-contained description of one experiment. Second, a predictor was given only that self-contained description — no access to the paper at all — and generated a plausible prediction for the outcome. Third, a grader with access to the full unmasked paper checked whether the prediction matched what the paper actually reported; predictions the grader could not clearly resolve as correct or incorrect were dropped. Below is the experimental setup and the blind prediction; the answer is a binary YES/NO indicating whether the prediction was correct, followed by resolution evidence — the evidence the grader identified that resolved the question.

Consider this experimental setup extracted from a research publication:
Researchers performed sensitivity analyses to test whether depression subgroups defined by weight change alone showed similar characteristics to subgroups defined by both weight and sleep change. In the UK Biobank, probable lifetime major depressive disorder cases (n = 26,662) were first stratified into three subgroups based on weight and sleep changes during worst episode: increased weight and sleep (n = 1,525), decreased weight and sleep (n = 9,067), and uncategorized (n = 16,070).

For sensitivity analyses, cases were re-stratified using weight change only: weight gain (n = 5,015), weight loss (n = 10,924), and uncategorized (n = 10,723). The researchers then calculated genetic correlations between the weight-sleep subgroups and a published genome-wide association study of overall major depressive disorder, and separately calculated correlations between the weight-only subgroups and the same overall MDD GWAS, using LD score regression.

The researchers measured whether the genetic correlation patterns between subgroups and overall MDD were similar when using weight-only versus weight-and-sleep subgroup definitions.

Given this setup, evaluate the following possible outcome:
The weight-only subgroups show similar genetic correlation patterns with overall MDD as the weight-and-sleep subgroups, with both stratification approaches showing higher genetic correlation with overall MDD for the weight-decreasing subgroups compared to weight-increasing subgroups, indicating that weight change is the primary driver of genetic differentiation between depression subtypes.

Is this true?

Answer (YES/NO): NO